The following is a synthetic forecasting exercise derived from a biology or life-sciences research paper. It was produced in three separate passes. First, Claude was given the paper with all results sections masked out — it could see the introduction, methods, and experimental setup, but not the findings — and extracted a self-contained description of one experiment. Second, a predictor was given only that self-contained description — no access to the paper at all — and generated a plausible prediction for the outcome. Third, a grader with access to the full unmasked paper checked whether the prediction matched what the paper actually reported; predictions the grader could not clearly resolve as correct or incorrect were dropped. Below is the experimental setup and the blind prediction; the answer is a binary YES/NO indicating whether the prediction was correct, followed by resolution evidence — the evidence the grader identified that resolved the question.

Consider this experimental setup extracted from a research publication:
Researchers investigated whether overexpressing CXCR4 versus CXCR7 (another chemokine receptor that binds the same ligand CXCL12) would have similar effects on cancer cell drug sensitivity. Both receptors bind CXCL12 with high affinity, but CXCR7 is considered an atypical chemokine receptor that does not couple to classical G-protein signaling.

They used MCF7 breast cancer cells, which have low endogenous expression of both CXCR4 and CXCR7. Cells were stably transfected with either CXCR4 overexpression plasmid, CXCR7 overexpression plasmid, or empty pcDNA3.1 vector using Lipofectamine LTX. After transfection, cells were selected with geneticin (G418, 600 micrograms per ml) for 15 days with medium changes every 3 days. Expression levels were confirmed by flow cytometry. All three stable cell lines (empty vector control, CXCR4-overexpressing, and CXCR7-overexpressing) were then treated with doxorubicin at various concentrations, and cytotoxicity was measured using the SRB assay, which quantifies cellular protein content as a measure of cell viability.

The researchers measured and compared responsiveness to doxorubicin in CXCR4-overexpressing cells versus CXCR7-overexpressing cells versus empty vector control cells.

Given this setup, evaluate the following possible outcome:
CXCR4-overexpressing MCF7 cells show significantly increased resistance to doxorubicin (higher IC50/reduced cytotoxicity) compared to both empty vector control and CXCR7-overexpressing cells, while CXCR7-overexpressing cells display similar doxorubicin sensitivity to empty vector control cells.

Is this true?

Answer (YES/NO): NO